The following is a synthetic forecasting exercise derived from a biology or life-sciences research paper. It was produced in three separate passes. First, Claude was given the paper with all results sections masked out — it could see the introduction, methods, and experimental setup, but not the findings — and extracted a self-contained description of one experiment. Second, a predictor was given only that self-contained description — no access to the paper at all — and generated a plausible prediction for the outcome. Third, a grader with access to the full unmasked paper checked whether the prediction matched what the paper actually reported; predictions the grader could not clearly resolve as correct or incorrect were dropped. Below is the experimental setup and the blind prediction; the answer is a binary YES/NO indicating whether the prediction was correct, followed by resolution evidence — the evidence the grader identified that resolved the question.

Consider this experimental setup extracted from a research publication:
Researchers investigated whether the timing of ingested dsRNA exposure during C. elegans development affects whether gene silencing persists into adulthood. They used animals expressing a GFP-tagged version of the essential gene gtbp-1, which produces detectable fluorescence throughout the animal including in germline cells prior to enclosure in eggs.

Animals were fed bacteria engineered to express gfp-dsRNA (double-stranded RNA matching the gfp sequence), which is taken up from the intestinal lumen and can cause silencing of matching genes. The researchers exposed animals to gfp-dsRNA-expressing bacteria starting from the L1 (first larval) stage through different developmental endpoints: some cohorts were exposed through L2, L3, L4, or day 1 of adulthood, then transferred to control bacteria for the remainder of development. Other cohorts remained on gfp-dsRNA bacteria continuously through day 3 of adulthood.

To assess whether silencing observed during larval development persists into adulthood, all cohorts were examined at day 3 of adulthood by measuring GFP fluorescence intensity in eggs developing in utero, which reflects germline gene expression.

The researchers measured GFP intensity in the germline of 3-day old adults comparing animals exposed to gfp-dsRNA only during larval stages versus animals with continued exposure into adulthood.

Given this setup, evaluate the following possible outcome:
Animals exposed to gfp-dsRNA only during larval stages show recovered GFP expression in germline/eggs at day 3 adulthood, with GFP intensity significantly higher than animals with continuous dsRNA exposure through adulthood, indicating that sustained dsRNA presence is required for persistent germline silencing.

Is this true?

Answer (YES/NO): YES